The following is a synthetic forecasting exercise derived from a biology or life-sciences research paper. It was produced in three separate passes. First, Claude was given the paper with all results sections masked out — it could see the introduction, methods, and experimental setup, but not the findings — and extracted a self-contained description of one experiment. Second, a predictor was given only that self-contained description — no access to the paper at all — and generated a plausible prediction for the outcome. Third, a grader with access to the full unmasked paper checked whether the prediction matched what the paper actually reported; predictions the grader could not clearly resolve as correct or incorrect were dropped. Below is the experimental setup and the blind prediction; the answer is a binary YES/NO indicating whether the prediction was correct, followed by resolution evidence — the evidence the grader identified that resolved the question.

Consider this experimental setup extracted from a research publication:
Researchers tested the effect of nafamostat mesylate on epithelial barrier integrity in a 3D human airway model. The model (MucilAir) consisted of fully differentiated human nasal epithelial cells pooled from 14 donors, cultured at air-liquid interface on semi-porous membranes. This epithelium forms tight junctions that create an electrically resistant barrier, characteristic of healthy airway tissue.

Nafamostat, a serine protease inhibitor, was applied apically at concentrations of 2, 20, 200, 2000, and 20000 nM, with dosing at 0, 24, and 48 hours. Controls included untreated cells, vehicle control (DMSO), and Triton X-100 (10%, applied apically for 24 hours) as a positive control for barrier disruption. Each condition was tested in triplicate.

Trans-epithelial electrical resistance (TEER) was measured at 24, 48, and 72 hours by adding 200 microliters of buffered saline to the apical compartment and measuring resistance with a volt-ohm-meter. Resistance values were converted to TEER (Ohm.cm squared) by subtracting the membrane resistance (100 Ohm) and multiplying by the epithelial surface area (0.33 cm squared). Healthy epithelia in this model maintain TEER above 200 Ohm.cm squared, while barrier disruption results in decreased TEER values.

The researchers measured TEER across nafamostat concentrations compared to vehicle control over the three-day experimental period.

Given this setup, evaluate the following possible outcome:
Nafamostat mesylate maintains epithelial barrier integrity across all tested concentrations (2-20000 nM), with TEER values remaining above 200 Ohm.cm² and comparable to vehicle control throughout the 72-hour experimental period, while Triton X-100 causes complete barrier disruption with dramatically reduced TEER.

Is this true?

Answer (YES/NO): NO